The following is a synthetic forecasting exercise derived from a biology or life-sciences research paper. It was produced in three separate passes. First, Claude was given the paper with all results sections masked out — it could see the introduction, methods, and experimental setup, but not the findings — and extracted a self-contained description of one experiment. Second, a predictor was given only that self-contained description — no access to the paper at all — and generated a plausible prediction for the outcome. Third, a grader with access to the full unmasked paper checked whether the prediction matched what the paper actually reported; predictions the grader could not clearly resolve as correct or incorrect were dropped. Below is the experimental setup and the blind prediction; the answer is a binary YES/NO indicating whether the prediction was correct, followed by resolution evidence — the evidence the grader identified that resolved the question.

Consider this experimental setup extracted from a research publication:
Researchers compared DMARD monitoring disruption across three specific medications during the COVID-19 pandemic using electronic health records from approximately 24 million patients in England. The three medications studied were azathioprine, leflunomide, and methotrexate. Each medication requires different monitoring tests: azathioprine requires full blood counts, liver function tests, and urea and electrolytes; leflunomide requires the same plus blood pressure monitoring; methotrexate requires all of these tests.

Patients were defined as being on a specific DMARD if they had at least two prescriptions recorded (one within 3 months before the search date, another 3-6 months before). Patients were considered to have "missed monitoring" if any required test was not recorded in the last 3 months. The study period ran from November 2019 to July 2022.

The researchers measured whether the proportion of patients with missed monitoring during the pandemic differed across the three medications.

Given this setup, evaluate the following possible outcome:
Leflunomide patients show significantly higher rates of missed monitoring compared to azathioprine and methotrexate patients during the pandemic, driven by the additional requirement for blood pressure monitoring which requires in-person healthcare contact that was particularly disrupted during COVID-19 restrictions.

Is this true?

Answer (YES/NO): YES